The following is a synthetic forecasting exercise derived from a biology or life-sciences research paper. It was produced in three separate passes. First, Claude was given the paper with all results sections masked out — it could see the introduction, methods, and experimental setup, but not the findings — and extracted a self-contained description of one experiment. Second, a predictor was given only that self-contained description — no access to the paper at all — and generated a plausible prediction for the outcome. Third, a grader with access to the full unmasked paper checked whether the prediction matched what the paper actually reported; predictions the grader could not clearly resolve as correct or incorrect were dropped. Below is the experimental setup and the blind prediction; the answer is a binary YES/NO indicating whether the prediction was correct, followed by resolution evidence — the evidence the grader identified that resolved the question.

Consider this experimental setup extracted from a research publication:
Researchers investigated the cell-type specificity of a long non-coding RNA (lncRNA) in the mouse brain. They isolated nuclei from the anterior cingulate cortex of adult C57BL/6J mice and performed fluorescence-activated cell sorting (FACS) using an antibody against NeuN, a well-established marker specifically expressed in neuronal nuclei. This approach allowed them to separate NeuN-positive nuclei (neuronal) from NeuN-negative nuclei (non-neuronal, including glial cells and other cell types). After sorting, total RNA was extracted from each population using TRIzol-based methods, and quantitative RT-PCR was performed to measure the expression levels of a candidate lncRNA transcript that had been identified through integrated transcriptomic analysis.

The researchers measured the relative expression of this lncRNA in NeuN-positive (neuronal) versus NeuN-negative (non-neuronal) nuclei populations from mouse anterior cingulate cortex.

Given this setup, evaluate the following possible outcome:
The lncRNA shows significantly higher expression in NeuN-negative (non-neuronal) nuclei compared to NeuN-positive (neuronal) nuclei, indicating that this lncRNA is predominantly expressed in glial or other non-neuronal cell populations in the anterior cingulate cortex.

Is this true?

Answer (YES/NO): NO